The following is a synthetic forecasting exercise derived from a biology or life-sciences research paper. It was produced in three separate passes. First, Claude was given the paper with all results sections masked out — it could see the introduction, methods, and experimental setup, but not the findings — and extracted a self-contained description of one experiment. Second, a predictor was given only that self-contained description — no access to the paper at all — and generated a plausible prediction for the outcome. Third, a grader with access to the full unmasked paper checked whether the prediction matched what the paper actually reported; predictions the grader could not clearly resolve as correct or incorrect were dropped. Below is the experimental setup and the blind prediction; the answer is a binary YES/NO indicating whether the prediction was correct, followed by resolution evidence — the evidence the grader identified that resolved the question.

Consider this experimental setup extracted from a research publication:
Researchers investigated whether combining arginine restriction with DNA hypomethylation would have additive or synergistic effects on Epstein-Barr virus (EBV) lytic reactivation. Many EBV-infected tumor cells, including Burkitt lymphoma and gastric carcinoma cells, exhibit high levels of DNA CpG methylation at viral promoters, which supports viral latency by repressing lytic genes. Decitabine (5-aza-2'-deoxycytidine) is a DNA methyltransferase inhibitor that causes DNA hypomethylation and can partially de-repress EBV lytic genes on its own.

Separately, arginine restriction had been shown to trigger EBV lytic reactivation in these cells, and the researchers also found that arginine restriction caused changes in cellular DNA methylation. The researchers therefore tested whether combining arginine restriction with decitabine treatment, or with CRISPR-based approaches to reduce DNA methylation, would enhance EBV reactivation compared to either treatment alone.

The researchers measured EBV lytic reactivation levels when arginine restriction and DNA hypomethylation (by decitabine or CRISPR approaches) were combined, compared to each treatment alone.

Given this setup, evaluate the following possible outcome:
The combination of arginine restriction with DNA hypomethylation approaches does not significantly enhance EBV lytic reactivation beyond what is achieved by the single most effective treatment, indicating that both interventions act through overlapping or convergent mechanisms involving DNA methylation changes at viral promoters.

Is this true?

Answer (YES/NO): NO